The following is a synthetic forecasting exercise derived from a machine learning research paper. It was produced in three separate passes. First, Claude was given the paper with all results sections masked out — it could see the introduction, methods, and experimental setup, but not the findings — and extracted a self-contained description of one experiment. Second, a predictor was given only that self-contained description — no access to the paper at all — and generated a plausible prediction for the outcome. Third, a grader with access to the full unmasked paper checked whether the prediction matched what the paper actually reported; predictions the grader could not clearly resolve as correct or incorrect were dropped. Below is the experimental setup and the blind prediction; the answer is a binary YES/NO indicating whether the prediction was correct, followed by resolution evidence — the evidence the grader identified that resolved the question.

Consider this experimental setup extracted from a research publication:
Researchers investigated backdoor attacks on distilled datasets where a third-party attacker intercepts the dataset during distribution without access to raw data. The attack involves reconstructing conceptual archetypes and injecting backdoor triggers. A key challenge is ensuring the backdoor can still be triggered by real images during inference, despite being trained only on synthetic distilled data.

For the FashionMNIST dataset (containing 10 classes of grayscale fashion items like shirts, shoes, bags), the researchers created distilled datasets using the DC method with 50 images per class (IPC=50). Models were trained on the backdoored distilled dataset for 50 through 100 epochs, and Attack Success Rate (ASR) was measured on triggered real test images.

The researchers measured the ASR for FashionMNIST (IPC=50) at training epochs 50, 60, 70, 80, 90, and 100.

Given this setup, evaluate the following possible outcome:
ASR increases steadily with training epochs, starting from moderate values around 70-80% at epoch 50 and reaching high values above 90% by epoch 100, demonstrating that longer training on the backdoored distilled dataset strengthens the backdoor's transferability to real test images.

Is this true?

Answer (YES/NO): NO